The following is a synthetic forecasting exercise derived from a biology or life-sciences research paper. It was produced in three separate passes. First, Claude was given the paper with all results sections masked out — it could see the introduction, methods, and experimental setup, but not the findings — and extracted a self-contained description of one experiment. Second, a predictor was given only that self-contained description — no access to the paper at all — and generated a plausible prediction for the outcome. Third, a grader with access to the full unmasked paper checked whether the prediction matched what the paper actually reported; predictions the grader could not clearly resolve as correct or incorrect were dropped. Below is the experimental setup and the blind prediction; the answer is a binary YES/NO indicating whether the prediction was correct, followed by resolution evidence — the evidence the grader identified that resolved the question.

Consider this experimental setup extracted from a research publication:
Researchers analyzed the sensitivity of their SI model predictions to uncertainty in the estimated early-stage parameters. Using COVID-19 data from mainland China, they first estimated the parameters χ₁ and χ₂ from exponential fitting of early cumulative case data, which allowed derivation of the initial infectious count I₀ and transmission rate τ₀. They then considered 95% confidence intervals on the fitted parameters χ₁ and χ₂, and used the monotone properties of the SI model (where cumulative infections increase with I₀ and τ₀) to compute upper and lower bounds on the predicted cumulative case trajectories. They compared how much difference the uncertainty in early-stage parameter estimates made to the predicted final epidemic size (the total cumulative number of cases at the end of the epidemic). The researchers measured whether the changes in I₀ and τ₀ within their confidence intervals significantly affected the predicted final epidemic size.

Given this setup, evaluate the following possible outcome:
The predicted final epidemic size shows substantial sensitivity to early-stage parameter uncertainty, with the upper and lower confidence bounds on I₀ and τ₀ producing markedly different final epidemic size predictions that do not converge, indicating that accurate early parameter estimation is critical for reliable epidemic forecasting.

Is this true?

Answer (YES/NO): NO